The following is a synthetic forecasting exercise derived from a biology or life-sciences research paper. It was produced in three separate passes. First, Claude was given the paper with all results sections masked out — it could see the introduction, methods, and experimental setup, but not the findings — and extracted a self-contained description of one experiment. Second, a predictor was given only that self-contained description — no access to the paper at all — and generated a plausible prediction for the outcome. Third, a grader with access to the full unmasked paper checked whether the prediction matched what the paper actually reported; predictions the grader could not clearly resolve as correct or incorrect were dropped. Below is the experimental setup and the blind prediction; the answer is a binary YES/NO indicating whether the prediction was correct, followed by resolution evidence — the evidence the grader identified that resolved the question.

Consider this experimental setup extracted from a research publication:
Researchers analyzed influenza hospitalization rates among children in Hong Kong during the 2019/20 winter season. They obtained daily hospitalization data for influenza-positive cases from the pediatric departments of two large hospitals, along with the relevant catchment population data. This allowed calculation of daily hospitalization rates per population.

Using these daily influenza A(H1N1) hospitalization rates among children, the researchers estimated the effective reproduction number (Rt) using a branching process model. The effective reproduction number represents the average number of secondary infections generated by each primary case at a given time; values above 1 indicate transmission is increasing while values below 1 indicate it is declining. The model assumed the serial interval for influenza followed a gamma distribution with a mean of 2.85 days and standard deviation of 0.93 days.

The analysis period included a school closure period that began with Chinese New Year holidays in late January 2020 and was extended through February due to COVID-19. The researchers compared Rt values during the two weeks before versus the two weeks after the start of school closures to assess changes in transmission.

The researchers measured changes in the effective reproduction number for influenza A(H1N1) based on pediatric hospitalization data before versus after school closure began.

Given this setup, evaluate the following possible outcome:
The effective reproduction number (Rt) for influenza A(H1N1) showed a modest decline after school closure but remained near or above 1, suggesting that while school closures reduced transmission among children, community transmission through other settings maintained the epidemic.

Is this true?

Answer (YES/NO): NO